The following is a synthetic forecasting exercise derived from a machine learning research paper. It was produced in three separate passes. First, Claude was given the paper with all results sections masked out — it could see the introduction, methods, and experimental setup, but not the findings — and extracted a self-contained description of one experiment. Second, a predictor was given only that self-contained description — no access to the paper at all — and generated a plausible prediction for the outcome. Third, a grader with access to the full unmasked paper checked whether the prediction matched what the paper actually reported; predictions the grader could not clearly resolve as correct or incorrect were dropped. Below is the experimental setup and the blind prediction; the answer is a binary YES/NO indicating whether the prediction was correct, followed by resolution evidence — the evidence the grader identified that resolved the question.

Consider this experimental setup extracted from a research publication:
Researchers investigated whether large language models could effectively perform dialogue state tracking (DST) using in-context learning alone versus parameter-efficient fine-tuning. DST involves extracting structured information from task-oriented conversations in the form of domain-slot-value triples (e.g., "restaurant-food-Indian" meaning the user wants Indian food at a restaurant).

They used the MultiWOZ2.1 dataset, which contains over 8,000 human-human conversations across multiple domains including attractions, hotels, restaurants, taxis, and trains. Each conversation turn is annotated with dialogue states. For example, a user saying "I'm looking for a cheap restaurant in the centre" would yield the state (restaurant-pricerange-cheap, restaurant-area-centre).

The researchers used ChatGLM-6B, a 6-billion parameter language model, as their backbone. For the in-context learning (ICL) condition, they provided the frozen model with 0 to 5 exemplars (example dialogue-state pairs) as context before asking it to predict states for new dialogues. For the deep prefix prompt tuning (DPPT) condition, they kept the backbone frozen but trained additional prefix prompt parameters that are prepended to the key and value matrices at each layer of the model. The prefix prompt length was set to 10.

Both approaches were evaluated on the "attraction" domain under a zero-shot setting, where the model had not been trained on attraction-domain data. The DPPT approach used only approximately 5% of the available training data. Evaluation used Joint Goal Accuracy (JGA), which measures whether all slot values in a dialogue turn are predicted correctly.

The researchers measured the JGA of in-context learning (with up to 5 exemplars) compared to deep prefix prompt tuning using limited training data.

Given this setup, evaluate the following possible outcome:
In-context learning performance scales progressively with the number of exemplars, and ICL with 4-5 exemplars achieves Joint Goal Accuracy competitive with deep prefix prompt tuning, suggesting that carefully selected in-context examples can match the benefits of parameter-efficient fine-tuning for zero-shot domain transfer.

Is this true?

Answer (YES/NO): NO